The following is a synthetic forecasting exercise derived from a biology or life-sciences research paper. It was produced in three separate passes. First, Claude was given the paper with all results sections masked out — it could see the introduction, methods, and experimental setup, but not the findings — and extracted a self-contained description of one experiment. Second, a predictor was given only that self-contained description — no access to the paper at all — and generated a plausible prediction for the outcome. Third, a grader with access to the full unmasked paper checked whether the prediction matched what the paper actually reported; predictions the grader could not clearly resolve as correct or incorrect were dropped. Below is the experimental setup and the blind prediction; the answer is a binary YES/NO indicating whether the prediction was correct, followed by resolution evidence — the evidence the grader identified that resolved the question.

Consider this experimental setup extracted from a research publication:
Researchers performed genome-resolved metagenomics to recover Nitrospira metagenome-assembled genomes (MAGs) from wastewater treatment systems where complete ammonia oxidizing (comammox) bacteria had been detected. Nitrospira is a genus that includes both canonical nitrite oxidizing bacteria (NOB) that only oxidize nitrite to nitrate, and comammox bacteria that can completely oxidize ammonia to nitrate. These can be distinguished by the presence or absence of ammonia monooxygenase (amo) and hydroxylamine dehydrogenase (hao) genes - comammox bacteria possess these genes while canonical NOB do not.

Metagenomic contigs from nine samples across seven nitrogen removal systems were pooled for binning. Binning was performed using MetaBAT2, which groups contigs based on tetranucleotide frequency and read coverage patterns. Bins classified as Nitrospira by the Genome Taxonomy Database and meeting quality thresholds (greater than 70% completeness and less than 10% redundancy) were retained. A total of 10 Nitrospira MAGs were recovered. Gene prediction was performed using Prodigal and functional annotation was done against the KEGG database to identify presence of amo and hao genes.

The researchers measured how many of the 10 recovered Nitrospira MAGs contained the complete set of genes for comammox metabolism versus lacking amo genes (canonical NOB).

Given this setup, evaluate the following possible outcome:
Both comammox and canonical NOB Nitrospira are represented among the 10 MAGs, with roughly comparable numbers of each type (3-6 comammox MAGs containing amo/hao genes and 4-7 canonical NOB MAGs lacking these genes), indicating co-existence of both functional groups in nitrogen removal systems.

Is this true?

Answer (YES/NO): YES